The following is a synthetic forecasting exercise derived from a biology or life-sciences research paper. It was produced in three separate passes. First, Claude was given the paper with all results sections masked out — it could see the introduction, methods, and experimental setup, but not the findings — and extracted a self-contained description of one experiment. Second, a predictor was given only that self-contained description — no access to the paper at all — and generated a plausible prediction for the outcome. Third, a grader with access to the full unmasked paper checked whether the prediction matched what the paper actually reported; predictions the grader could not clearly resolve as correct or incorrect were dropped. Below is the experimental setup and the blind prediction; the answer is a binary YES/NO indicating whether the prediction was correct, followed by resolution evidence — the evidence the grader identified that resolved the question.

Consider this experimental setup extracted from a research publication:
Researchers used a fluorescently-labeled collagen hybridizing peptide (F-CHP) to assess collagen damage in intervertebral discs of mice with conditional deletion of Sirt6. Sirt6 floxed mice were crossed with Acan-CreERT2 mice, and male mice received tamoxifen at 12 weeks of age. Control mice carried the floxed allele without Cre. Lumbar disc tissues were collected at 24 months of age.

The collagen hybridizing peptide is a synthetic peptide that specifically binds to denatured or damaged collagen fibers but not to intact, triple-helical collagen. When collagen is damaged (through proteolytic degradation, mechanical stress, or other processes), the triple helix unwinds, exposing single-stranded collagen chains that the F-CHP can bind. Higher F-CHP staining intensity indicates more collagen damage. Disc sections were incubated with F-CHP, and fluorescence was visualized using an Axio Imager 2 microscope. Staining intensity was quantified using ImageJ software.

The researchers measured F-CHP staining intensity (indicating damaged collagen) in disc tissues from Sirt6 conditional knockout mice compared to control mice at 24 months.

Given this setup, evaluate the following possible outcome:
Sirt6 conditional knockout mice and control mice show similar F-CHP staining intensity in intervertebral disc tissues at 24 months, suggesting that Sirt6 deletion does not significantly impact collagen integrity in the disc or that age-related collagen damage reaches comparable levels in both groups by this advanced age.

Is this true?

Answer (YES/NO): NO